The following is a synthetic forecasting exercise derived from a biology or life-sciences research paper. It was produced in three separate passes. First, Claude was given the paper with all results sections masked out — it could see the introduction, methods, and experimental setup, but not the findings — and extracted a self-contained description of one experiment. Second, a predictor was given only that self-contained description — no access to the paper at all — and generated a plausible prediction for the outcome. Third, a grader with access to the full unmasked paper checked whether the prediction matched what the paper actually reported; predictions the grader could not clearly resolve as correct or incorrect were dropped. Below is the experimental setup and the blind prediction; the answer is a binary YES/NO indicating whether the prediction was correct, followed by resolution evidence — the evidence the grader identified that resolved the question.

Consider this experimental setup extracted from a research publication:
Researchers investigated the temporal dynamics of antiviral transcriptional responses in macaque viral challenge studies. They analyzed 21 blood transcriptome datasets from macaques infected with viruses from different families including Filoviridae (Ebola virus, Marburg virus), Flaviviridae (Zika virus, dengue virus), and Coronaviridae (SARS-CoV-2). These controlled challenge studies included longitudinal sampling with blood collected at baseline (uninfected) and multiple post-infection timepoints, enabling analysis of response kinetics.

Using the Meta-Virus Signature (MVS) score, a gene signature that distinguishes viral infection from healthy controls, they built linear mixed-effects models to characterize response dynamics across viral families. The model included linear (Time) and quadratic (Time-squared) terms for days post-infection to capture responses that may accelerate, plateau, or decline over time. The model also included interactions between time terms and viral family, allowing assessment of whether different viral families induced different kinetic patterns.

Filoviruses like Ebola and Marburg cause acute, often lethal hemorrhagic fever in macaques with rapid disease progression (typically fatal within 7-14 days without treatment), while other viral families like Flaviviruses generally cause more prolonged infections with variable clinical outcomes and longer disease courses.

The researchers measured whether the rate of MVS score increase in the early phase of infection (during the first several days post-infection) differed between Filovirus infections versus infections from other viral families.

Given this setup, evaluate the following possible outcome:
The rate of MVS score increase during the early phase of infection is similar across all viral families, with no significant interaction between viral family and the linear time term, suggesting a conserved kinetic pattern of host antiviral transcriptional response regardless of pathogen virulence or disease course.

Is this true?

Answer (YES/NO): NO